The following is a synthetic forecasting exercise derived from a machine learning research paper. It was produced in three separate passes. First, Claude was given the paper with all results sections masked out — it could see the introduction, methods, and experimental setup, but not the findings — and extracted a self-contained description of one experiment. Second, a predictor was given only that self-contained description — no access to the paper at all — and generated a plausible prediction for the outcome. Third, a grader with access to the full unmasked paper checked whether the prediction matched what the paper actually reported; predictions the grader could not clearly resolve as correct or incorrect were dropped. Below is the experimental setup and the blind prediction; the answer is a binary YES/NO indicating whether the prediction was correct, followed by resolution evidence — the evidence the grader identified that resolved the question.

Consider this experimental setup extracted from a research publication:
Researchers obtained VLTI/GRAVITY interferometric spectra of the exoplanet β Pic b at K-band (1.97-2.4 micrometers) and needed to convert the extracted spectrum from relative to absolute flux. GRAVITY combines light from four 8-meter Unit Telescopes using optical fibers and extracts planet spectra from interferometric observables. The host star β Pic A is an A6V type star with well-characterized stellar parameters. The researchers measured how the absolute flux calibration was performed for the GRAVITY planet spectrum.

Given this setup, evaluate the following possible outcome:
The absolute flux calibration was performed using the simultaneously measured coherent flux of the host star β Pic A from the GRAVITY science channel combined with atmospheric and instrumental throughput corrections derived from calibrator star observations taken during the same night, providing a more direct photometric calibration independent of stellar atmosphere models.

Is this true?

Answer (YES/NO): NO